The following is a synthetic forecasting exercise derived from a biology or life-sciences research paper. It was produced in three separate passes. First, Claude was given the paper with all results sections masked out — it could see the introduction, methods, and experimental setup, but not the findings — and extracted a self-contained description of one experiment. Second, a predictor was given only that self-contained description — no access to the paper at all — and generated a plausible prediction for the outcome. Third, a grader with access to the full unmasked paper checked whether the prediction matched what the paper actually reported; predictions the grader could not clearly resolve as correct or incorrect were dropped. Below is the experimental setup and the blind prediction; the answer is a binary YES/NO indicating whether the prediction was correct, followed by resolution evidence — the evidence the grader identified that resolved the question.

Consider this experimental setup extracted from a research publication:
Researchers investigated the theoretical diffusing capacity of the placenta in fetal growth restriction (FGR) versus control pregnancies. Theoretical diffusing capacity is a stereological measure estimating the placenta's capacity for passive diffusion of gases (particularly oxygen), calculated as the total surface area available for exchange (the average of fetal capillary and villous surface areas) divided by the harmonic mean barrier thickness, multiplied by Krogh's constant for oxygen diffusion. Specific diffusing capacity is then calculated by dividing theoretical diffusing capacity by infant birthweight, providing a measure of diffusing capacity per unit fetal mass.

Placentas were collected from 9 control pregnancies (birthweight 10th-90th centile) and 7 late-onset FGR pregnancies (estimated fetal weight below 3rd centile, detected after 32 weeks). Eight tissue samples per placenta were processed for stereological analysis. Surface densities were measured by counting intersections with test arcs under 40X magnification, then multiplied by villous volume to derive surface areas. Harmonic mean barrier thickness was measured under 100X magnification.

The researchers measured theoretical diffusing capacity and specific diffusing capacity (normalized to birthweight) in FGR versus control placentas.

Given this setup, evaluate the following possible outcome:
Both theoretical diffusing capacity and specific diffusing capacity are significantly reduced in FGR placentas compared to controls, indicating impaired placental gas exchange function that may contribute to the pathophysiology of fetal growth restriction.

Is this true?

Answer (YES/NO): NO